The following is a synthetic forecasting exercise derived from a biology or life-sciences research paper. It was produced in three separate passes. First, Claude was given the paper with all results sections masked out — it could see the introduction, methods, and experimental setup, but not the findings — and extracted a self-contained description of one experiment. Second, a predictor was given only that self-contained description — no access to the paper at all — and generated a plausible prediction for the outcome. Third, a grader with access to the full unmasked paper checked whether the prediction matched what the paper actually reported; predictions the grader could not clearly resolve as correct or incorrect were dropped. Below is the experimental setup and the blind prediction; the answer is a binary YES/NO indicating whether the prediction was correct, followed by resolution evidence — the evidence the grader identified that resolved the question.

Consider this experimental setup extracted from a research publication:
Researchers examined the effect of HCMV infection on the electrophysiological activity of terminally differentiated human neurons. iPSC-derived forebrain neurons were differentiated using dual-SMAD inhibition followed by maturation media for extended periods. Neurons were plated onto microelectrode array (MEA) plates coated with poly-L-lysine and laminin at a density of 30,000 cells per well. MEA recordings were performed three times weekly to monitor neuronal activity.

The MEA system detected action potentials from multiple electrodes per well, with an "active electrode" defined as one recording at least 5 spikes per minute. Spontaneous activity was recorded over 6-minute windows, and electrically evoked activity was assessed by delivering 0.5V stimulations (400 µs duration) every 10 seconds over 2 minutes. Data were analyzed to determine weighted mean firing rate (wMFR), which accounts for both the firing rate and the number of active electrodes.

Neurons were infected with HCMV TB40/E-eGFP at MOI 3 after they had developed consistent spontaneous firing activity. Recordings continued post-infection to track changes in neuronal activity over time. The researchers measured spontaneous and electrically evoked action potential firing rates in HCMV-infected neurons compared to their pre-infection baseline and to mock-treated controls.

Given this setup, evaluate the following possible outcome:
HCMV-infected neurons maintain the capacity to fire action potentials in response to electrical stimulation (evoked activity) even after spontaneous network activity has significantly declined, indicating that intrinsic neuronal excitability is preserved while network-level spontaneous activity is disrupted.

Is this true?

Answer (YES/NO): NO